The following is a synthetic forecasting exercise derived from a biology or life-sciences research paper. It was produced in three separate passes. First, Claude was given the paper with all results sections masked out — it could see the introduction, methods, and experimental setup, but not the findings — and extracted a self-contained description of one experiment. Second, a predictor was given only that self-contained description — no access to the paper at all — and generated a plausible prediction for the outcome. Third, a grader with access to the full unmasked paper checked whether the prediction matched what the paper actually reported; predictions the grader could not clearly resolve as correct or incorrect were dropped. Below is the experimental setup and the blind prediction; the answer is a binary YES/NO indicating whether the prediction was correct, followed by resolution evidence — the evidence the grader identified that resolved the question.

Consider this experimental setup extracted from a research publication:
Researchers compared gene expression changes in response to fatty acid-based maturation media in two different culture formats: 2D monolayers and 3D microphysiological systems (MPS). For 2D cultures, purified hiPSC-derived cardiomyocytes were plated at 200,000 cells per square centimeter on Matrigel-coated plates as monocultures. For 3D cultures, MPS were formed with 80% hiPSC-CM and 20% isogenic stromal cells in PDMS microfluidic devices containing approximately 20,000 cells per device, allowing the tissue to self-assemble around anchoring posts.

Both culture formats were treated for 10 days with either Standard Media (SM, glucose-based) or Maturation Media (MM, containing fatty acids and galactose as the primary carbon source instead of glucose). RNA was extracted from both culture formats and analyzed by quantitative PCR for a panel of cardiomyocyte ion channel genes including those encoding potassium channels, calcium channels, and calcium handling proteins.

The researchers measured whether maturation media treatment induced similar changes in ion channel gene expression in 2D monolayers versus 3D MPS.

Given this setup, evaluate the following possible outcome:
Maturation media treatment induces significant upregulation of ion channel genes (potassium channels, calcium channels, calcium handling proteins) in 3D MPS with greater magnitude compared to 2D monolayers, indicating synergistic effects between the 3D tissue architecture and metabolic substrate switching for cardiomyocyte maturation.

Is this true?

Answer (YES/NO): NO